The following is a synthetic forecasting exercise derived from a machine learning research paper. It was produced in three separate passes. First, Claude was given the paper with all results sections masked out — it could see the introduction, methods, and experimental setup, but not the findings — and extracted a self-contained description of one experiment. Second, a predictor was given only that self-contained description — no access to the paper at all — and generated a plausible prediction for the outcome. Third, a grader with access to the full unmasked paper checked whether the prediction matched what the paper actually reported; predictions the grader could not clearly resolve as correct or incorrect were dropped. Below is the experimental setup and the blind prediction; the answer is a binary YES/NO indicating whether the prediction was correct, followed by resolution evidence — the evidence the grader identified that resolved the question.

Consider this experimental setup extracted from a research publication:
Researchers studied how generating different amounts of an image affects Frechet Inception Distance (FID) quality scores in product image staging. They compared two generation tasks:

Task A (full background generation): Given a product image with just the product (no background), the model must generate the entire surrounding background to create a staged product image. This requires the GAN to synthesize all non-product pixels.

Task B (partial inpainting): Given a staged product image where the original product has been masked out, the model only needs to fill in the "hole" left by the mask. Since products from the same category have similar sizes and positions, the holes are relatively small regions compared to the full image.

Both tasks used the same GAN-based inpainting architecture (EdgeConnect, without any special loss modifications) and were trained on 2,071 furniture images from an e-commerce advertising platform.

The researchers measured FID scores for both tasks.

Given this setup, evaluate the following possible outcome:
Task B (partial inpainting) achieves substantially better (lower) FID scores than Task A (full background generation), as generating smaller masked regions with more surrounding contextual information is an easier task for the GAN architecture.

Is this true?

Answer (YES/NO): YES